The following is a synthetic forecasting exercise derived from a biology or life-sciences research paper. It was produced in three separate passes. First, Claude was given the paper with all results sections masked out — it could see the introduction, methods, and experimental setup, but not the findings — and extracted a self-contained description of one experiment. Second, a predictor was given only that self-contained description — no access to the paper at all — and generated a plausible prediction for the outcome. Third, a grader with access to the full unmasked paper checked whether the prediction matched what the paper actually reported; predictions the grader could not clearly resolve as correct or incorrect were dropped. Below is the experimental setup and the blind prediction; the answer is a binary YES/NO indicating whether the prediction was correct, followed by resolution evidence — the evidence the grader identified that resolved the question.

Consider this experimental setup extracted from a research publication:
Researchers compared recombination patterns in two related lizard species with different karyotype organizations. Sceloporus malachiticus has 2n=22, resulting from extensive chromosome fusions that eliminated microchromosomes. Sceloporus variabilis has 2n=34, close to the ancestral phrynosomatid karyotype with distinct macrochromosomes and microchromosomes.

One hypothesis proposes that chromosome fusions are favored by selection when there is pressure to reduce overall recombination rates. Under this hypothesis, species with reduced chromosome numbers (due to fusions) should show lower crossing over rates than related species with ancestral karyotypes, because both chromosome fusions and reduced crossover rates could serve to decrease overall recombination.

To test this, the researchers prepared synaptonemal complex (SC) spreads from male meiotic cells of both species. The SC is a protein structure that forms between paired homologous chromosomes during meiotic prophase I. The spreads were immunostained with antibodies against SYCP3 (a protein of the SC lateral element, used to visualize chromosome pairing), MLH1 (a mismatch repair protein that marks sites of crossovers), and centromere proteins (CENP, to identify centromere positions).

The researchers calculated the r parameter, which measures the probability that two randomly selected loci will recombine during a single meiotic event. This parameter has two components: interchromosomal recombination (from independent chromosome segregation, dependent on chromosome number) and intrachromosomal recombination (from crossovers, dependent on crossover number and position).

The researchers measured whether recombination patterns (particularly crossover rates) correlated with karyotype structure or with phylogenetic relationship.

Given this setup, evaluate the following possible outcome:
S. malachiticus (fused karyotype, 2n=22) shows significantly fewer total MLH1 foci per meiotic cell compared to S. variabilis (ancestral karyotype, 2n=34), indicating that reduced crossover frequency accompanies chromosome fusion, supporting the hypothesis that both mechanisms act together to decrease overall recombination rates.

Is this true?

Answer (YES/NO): NO